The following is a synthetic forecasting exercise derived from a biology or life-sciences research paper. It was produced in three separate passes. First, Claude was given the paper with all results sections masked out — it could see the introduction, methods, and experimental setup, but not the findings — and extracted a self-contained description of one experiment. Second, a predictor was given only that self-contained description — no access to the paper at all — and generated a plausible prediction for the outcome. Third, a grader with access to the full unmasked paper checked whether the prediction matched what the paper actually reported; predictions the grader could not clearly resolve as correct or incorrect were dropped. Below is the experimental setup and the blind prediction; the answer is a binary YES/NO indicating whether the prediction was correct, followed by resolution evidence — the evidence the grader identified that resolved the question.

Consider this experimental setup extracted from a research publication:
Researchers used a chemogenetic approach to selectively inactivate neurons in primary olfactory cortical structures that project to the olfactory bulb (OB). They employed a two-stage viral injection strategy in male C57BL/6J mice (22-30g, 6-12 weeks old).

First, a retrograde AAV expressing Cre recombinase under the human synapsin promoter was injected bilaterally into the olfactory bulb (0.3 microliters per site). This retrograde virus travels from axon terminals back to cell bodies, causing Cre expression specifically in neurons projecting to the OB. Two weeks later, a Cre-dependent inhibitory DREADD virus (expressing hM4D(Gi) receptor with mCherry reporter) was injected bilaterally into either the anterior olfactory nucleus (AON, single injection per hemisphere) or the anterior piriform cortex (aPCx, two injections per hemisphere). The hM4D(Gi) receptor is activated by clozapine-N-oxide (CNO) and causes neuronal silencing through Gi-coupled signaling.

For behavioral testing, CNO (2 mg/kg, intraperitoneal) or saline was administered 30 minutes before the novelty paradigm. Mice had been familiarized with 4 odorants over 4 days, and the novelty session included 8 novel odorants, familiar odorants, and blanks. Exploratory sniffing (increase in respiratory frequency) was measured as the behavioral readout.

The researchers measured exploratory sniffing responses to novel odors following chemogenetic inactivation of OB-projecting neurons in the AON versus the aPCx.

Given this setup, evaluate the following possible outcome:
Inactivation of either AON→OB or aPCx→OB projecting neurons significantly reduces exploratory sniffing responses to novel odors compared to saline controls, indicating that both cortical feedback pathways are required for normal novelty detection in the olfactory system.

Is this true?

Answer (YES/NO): NO